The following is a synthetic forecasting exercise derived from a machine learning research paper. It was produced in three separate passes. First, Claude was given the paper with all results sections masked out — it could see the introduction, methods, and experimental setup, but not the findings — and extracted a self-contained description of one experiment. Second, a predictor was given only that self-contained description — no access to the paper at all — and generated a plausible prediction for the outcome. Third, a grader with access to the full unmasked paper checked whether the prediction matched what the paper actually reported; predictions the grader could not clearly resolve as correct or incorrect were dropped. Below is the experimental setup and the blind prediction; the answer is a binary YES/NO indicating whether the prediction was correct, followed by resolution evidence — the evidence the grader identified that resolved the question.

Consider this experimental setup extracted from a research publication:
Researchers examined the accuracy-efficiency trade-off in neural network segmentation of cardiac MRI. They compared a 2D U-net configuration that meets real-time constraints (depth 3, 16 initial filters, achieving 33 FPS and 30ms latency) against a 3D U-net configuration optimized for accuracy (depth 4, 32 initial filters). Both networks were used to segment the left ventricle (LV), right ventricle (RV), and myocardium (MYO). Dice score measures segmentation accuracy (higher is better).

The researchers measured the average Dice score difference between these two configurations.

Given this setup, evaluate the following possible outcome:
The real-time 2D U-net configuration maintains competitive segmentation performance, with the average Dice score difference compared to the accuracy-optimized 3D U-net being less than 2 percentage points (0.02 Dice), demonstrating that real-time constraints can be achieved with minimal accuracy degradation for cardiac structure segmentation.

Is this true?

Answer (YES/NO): NO